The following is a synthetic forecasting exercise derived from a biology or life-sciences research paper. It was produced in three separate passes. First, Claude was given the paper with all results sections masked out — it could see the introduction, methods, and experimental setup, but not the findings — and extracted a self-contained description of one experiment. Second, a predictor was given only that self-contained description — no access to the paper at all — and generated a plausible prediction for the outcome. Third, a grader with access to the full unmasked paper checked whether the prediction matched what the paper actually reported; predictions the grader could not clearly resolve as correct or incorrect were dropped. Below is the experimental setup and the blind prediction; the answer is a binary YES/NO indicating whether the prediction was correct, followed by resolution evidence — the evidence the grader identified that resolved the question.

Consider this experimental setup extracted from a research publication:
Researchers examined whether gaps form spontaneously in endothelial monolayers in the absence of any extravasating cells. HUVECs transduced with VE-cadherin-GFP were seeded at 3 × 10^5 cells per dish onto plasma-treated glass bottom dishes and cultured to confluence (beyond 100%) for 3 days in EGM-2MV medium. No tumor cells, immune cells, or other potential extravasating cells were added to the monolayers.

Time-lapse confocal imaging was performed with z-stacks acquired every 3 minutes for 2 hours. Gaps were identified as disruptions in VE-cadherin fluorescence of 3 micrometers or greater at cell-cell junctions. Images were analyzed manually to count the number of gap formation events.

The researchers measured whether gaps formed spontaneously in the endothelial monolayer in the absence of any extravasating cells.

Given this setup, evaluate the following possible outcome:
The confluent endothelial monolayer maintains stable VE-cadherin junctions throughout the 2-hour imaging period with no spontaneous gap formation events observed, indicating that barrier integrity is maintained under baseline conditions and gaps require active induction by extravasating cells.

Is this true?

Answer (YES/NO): NO